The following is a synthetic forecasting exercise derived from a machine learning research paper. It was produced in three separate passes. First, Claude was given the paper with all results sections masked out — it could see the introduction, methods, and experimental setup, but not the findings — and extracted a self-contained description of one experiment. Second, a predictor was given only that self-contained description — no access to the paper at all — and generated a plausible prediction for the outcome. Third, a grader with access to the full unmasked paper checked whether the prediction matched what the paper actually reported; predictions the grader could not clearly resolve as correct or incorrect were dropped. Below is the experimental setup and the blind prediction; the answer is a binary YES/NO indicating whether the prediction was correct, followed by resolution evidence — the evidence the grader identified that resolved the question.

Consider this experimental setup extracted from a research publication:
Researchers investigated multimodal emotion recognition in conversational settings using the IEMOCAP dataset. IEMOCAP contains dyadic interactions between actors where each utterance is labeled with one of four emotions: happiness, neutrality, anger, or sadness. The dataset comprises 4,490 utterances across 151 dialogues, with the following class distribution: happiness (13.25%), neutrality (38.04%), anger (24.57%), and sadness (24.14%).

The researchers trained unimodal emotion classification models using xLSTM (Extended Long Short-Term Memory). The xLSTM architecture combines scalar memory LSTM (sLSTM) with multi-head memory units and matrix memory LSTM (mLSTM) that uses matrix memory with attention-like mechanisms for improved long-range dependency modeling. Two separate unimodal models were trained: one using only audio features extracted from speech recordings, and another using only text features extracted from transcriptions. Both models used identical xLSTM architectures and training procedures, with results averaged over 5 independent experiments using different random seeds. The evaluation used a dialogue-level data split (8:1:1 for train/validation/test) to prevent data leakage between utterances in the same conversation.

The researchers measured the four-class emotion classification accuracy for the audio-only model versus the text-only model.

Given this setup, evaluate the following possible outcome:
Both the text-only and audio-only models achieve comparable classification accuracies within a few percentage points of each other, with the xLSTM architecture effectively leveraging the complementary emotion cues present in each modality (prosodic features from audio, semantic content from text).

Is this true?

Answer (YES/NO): NO